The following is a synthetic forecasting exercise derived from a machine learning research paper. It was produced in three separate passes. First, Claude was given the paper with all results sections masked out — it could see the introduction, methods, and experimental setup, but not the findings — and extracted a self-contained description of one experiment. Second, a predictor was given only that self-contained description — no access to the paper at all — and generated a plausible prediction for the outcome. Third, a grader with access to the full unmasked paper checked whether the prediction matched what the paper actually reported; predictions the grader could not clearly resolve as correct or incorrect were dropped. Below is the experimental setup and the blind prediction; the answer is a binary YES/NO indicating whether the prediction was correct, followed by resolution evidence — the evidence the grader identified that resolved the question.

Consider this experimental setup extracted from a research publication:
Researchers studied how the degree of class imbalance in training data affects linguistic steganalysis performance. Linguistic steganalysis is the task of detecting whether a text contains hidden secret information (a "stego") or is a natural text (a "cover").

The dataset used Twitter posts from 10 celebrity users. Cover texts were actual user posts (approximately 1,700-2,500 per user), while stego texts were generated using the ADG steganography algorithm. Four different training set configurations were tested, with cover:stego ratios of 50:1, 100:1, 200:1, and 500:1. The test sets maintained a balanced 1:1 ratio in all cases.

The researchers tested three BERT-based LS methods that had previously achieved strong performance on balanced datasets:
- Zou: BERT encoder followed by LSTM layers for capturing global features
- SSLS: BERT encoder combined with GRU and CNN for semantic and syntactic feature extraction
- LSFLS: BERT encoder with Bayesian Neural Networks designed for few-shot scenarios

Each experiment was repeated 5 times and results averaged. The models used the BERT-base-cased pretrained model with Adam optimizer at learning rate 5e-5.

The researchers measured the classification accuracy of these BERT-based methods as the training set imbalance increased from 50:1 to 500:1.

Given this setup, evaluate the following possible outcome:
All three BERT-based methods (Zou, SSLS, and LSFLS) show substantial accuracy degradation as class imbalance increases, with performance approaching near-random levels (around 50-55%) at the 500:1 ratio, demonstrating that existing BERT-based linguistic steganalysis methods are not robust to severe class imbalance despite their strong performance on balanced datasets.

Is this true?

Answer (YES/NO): NO